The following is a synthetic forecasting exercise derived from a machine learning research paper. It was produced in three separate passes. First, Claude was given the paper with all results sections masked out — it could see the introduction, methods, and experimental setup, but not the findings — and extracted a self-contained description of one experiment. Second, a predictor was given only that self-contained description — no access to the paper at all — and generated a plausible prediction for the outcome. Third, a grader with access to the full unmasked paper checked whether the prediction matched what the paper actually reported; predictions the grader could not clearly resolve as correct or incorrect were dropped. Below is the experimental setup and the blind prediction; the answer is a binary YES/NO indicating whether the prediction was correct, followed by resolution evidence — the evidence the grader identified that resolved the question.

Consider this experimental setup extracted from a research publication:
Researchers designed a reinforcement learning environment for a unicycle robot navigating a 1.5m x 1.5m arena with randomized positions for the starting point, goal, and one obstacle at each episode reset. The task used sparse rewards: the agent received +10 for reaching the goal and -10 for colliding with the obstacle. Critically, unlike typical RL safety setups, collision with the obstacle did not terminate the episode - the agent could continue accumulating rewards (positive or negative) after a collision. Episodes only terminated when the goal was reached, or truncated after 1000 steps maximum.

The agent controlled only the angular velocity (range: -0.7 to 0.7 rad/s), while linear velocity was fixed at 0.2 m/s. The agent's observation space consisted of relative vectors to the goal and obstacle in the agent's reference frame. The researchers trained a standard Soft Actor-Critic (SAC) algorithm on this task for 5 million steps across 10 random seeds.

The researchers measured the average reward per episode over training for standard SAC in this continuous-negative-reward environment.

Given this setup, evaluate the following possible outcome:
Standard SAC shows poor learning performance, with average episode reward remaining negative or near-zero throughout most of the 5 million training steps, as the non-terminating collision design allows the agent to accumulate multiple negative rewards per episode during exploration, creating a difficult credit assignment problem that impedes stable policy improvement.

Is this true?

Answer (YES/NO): YES